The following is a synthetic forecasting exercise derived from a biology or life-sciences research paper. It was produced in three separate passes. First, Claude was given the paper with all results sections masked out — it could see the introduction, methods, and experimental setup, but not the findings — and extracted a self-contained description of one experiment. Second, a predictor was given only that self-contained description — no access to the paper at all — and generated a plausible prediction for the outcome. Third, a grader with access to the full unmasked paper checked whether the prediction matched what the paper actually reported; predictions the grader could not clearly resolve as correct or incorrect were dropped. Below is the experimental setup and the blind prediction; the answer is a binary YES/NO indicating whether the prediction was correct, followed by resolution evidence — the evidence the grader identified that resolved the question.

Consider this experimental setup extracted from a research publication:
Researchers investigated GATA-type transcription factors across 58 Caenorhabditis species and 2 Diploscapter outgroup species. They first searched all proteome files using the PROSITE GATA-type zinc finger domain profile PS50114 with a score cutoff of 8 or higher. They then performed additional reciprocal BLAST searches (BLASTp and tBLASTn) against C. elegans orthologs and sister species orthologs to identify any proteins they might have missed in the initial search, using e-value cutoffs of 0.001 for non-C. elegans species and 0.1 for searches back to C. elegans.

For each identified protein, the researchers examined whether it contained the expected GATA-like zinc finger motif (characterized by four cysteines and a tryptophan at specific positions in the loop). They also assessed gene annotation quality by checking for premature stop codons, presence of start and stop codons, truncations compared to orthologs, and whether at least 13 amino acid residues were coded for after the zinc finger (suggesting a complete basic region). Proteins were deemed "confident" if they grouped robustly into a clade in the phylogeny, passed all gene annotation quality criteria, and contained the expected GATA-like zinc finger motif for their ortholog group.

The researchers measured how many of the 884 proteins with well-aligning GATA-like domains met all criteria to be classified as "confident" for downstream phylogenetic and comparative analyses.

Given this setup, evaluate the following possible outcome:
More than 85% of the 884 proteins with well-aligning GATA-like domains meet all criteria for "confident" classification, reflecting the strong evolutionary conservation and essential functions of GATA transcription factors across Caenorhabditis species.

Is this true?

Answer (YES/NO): NO